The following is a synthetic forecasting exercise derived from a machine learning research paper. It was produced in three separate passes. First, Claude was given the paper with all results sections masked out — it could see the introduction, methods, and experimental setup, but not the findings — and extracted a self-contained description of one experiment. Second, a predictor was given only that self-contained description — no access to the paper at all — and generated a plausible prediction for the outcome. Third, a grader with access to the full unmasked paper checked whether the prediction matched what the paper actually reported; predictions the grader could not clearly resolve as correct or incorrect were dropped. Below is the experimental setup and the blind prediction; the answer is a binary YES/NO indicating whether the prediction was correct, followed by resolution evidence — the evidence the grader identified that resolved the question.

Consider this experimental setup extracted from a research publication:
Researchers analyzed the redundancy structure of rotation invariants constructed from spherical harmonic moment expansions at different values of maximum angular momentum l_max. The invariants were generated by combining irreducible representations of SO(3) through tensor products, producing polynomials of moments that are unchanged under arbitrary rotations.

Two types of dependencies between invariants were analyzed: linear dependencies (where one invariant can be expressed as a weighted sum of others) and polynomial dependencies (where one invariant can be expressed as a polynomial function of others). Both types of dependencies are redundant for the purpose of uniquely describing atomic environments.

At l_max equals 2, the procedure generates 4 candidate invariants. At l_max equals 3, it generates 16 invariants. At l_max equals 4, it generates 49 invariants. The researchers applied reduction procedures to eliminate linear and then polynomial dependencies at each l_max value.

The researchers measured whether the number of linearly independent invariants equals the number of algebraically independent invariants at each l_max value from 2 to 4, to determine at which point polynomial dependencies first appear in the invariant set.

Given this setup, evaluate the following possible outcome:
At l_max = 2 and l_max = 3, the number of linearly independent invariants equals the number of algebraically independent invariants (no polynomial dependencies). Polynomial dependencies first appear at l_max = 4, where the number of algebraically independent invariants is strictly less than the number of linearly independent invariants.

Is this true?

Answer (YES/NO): YES